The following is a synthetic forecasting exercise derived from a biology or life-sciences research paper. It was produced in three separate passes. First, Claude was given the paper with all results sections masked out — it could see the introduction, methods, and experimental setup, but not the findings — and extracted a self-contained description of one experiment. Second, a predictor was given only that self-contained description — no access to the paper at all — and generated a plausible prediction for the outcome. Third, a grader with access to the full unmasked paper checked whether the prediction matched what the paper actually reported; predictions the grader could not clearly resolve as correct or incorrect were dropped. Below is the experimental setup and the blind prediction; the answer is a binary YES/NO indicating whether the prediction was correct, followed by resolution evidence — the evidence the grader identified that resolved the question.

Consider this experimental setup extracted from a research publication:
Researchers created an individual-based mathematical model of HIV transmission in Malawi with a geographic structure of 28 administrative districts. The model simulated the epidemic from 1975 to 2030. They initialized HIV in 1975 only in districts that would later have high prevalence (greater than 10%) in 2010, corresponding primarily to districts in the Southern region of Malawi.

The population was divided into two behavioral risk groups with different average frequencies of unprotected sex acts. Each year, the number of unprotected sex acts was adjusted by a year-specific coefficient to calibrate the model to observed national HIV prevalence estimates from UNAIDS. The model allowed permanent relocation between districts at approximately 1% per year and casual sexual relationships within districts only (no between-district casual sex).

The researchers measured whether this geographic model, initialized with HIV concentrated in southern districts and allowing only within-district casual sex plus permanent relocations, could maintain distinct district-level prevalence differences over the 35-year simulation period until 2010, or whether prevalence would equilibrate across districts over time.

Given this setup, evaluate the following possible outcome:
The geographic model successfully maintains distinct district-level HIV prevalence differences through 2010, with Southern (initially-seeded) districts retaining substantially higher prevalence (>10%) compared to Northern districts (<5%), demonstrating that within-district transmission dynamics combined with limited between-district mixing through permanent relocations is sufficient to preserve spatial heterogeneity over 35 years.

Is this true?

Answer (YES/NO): NO